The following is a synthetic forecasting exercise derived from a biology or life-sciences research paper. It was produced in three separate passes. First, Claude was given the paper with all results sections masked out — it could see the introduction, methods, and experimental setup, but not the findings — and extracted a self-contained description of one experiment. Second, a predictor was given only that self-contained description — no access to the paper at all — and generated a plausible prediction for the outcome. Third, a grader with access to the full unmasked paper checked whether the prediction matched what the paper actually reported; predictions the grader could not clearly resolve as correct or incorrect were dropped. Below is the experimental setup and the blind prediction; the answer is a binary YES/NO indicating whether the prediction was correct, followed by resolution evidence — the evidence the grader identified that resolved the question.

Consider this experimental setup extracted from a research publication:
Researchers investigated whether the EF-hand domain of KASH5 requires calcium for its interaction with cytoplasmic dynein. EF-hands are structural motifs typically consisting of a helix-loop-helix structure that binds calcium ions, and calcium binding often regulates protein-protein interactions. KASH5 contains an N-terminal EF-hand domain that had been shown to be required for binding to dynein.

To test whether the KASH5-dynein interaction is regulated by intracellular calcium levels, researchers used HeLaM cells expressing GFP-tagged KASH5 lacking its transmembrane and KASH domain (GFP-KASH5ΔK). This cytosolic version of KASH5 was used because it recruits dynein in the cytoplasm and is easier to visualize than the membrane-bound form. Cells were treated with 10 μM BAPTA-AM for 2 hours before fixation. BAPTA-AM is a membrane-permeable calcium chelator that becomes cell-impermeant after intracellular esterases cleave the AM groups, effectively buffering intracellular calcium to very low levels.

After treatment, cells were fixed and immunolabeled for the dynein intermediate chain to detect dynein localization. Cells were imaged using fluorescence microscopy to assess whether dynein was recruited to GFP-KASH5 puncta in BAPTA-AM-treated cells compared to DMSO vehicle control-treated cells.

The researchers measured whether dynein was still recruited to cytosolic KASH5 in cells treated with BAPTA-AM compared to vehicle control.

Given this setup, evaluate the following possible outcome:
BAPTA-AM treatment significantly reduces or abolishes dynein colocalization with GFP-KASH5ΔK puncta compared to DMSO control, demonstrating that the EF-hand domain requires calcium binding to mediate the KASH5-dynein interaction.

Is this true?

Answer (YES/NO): NO